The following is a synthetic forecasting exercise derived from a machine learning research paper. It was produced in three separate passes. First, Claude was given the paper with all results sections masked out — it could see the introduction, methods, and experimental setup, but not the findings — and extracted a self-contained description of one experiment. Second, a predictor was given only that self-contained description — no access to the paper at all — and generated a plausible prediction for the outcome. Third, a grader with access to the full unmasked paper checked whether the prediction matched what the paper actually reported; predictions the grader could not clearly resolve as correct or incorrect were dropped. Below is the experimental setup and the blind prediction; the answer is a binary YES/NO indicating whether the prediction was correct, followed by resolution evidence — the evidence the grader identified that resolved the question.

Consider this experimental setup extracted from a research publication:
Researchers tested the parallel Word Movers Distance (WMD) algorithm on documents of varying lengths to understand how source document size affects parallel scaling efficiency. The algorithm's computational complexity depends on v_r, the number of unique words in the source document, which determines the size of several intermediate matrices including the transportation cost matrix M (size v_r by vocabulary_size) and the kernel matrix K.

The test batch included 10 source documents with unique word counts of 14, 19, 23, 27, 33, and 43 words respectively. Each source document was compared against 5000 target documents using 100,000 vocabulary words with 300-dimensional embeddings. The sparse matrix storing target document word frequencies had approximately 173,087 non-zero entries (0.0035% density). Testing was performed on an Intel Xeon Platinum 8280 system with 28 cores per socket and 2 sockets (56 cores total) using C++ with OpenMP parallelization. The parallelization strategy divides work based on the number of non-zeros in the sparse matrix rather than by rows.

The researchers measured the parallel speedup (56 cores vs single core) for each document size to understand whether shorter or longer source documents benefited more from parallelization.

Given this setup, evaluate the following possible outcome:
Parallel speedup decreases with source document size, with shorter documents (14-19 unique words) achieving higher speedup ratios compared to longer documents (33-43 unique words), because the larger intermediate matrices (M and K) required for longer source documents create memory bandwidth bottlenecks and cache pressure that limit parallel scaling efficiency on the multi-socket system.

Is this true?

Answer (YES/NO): NO